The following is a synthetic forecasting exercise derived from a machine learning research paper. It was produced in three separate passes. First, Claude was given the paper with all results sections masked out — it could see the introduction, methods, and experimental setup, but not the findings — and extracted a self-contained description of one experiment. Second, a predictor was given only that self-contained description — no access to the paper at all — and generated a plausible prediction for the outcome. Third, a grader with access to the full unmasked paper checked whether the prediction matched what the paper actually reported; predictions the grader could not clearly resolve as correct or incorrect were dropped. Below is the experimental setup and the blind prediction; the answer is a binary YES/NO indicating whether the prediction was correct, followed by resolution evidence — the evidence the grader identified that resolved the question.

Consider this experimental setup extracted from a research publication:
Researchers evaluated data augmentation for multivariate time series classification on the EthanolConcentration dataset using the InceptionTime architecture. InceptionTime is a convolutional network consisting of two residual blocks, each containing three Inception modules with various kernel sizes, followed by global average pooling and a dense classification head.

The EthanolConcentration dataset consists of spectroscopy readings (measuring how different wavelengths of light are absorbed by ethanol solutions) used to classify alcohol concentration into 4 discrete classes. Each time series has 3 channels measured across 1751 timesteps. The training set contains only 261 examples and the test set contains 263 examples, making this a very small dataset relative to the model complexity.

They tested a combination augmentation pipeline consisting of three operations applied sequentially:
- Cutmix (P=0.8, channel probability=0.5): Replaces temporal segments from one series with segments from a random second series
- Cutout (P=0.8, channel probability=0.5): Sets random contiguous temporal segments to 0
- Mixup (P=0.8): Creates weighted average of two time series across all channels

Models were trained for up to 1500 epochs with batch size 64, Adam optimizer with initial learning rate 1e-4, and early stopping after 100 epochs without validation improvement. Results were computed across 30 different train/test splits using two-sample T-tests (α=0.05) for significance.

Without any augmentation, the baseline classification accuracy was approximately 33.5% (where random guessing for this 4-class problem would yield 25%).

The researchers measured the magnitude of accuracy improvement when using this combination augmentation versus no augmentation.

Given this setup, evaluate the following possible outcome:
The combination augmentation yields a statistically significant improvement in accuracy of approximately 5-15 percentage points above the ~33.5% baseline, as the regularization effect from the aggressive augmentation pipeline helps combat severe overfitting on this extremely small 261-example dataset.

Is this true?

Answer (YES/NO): NO